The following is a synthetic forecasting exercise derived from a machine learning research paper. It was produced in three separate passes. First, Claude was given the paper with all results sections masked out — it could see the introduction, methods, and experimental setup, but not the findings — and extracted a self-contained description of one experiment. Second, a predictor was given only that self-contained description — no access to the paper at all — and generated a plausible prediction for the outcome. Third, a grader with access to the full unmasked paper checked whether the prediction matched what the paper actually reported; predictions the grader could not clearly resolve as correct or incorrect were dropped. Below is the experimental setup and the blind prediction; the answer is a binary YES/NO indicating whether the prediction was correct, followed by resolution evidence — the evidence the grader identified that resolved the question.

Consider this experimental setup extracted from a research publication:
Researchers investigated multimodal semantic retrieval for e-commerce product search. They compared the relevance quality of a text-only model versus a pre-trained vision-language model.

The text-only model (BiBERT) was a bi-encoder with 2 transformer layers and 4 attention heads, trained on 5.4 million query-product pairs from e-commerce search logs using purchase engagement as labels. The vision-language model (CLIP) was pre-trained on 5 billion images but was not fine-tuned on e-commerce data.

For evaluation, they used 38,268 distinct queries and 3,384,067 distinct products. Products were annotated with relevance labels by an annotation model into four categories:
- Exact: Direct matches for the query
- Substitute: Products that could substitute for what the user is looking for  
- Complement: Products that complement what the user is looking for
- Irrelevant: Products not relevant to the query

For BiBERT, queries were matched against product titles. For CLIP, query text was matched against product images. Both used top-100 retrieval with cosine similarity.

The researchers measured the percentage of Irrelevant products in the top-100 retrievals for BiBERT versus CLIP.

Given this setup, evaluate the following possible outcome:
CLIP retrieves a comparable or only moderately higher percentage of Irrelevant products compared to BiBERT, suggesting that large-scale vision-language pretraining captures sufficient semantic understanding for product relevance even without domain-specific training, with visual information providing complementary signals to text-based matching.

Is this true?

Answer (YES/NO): NO